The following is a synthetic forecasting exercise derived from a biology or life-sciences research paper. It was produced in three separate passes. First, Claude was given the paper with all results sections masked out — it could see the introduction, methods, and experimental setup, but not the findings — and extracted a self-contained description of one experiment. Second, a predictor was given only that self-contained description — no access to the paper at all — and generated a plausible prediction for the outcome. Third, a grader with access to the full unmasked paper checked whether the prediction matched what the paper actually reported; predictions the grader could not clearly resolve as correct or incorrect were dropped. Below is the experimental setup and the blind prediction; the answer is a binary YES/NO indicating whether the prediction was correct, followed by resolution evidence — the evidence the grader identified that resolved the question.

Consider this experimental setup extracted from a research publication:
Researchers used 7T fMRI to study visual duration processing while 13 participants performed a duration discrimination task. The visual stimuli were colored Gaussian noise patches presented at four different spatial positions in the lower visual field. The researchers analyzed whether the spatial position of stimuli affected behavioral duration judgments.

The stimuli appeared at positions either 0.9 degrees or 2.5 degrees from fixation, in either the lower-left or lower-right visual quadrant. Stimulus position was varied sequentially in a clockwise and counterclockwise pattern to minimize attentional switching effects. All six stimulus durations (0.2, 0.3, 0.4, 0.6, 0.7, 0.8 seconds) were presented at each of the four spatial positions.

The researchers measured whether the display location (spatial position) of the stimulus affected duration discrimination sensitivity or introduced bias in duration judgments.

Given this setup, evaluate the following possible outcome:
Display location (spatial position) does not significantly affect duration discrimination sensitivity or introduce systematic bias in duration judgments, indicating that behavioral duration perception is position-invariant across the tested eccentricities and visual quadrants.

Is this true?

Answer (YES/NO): YES